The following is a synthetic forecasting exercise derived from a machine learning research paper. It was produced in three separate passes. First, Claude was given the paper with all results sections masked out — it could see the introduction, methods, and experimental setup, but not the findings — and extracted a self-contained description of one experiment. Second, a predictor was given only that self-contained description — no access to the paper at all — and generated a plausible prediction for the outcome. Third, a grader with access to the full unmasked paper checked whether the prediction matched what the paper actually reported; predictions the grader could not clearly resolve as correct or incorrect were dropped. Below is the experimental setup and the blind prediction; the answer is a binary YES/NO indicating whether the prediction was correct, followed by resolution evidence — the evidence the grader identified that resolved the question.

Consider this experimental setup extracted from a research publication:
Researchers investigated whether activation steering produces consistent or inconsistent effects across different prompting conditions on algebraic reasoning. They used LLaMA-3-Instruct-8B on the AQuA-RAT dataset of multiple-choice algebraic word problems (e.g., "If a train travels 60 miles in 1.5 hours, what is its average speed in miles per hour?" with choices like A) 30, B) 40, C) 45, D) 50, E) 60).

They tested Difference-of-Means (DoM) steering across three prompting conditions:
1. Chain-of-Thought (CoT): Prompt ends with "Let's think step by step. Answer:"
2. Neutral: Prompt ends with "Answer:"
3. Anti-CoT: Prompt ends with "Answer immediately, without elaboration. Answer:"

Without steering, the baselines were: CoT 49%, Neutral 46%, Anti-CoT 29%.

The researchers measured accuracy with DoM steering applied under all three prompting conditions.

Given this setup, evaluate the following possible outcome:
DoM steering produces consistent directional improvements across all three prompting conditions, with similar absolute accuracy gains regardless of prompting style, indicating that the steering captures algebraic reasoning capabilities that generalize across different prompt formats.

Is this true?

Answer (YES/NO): NO